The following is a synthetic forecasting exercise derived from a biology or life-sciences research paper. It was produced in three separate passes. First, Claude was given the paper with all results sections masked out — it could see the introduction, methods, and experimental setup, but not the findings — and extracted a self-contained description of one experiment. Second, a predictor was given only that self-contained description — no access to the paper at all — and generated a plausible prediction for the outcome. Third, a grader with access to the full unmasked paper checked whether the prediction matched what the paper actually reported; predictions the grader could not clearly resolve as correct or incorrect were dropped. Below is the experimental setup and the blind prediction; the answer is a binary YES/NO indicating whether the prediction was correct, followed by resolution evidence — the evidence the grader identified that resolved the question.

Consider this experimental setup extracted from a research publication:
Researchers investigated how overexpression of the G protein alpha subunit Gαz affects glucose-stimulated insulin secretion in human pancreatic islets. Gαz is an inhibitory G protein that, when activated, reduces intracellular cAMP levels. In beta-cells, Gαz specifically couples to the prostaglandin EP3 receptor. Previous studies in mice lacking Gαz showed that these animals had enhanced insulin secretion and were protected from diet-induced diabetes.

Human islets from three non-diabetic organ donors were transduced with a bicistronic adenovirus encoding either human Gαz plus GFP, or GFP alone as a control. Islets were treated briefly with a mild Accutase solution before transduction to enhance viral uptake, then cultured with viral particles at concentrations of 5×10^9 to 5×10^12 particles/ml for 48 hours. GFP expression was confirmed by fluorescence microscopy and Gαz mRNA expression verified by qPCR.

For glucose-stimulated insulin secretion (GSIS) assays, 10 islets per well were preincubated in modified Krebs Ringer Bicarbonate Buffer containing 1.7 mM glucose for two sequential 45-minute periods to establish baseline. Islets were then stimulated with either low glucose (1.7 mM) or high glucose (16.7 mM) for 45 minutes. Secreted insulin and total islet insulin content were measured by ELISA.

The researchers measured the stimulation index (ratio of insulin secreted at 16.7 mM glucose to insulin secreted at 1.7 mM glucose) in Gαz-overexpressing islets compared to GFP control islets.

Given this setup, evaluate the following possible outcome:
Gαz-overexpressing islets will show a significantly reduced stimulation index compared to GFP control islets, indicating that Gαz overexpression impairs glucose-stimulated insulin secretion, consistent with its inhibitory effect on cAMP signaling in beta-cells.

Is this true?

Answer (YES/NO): YES